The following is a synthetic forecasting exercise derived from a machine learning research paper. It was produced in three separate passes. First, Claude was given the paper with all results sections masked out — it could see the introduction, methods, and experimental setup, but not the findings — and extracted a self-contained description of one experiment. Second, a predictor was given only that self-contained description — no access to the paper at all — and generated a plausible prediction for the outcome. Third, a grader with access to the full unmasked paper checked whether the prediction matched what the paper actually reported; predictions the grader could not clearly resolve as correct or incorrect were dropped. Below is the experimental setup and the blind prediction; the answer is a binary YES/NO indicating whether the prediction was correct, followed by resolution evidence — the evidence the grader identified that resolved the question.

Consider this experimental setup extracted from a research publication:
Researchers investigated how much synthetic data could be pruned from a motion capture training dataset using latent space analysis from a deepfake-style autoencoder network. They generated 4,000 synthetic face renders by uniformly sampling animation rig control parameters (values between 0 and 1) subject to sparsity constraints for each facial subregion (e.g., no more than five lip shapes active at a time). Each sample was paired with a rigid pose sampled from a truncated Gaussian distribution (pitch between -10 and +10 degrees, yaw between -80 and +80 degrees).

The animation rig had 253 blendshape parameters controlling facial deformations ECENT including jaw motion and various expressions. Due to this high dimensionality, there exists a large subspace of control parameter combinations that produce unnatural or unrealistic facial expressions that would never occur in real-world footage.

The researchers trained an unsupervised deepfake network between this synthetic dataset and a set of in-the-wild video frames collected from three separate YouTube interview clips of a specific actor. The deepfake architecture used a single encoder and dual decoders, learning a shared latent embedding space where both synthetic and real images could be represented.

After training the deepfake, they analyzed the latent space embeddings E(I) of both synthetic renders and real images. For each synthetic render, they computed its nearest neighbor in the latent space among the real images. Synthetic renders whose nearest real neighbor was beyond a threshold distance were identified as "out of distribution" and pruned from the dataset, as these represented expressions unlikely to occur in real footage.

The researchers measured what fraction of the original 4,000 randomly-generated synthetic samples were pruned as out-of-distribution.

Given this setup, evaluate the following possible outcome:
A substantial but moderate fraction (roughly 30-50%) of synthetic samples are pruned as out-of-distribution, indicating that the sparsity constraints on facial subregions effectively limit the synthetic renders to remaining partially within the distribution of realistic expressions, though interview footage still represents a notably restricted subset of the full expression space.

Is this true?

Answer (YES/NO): NO